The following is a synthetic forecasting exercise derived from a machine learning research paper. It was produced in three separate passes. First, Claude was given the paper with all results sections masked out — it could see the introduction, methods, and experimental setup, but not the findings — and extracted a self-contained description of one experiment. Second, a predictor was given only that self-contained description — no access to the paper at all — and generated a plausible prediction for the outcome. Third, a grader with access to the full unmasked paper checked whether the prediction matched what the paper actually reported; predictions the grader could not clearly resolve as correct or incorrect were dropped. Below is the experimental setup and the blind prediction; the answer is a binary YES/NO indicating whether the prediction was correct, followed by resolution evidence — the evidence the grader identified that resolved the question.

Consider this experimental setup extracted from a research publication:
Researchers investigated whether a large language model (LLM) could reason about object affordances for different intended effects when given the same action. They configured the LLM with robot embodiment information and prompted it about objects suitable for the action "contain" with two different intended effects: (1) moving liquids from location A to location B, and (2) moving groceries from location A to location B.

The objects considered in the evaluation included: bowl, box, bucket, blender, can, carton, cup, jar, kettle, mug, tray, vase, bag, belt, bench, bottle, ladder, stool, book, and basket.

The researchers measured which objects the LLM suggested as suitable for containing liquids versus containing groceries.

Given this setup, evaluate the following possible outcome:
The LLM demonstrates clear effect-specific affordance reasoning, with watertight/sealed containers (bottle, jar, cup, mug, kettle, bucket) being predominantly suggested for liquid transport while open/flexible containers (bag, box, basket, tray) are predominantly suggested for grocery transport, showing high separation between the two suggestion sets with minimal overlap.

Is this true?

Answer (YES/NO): NO